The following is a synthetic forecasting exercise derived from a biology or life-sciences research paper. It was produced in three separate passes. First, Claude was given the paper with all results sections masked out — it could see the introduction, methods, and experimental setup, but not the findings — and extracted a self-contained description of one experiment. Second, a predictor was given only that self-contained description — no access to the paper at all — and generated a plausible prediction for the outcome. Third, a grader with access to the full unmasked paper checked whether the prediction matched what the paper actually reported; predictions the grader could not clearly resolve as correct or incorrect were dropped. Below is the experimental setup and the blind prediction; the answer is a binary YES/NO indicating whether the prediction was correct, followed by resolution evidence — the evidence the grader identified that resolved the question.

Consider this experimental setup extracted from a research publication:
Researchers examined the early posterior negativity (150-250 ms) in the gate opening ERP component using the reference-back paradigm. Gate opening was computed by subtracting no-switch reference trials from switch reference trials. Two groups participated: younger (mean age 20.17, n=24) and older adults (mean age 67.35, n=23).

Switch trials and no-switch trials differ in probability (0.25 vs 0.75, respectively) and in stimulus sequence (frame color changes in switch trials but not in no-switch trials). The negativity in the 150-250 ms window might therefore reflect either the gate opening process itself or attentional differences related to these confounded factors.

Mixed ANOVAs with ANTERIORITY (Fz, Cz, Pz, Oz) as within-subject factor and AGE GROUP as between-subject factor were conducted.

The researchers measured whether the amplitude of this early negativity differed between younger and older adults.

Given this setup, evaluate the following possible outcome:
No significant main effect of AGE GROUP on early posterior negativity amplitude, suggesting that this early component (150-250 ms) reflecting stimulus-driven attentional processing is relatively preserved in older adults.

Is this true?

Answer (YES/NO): NO